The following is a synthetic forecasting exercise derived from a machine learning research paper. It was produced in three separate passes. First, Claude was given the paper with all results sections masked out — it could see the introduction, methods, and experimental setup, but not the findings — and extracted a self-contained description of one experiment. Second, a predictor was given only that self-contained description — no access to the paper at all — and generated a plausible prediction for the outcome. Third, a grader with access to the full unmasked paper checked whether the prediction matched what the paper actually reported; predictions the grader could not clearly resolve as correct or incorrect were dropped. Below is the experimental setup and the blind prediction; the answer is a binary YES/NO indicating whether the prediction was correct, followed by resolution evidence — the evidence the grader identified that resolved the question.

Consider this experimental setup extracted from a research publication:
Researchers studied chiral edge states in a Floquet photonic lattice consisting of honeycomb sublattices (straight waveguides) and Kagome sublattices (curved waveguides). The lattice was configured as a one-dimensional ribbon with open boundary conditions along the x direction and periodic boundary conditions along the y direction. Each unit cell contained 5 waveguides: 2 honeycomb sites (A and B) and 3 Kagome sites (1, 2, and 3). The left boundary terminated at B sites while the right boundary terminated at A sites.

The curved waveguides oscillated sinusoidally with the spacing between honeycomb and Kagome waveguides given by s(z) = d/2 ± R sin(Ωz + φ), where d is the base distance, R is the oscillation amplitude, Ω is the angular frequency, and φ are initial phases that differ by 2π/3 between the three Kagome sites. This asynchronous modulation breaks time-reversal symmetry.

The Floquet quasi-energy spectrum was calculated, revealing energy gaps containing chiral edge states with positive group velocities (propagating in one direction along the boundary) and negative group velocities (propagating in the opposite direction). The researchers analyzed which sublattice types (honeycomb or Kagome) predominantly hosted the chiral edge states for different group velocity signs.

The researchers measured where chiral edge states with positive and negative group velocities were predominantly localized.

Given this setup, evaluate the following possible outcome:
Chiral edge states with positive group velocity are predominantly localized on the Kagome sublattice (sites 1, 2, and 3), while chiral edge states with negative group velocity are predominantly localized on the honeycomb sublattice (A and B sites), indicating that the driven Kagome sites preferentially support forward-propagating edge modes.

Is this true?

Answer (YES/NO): YES